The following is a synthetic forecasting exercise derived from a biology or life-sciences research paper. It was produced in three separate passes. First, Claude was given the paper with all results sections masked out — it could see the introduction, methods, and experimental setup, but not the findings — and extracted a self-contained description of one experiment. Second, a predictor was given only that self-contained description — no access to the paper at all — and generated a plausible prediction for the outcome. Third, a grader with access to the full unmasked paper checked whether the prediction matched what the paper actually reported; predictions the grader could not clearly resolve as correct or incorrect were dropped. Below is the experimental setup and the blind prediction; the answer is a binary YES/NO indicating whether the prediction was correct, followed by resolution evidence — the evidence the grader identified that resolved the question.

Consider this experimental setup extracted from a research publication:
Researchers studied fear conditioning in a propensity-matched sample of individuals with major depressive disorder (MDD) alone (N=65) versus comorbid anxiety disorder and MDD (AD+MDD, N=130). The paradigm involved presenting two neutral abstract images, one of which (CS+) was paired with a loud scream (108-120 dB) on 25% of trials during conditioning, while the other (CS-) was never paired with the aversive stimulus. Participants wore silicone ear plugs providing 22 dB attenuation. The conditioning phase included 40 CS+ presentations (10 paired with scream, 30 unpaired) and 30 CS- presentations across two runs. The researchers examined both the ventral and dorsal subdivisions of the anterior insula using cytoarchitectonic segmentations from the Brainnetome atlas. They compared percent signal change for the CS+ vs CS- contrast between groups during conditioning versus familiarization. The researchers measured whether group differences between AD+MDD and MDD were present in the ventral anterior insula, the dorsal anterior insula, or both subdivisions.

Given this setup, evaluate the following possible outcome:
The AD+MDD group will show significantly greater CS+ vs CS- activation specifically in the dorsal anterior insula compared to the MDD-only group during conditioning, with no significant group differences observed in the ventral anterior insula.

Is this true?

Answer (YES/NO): NO